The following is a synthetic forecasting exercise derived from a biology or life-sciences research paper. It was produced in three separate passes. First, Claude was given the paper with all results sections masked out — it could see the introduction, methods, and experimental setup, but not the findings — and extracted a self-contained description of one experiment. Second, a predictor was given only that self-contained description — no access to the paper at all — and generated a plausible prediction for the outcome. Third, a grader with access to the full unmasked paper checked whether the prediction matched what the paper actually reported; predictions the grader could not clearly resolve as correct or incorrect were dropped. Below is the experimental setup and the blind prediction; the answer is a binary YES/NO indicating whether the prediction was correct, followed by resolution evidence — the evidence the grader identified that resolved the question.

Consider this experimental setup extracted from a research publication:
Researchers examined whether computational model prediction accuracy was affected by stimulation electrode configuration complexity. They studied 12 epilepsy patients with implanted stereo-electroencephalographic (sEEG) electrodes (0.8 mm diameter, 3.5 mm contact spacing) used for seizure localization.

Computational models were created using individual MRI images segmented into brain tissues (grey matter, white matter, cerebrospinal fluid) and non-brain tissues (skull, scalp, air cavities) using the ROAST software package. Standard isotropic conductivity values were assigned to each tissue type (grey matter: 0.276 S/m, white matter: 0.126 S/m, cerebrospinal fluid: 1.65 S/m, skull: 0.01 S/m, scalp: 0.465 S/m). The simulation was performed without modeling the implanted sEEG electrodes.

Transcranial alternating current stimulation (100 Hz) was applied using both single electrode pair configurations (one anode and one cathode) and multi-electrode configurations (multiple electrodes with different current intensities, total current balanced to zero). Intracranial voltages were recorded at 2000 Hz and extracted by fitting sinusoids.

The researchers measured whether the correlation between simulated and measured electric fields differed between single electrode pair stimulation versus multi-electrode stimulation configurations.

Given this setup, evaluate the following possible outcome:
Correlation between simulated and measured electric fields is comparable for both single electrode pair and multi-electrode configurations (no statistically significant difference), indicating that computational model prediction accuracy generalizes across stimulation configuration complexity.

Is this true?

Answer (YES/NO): YES